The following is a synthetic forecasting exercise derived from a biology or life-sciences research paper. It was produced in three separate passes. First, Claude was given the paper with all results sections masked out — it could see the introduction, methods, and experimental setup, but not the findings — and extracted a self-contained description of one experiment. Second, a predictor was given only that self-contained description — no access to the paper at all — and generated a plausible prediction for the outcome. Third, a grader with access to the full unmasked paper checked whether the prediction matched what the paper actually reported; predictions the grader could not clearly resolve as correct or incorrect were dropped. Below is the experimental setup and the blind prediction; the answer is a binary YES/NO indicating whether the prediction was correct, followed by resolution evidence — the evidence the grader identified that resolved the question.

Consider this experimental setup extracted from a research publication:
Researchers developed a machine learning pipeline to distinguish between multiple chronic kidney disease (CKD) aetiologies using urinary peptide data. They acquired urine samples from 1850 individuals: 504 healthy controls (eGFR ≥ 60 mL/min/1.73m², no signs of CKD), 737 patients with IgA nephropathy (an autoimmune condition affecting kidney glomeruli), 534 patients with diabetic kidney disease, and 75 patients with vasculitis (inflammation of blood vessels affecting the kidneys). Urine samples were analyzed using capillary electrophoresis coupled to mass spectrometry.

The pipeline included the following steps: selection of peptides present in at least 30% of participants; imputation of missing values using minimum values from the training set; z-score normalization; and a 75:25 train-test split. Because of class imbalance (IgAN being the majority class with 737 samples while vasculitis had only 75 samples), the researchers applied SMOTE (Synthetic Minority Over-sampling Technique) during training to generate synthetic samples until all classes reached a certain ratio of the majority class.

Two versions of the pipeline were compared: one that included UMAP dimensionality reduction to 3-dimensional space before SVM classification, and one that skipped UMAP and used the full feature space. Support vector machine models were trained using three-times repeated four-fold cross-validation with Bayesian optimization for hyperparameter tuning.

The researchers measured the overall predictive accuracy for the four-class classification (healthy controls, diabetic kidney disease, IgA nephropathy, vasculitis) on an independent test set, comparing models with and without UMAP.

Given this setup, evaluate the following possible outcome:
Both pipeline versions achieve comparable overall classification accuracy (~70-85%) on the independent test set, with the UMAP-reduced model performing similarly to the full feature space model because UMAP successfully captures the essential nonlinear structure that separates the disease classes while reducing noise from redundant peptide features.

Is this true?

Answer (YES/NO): NO